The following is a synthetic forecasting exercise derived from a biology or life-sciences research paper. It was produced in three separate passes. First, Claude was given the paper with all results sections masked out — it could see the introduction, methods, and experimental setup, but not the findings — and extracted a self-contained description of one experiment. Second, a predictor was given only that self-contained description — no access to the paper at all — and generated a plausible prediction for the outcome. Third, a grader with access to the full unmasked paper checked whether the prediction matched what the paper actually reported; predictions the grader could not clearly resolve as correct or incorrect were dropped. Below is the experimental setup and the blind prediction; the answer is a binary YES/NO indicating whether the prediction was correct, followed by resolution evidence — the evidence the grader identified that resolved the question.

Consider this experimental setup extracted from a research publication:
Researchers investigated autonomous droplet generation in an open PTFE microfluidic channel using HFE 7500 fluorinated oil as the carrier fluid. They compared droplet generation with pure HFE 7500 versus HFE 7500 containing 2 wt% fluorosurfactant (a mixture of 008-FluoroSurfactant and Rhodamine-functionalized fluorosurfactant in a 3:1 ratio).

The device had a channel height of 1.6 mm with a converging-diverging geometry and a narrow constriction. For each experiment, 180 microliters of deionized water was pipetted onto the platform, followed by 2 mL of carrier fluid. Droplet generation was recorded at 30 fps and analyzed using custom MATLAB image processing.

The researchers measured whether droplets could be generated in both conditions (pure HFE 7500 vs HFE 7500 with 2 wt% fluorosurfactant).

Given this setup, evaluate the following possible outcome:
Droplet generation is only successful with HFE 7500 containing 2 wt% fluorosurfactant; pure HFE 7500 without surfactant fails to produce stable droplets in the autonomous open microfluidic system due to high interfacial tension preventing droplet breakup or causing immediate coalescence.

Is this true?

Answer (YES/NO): YES